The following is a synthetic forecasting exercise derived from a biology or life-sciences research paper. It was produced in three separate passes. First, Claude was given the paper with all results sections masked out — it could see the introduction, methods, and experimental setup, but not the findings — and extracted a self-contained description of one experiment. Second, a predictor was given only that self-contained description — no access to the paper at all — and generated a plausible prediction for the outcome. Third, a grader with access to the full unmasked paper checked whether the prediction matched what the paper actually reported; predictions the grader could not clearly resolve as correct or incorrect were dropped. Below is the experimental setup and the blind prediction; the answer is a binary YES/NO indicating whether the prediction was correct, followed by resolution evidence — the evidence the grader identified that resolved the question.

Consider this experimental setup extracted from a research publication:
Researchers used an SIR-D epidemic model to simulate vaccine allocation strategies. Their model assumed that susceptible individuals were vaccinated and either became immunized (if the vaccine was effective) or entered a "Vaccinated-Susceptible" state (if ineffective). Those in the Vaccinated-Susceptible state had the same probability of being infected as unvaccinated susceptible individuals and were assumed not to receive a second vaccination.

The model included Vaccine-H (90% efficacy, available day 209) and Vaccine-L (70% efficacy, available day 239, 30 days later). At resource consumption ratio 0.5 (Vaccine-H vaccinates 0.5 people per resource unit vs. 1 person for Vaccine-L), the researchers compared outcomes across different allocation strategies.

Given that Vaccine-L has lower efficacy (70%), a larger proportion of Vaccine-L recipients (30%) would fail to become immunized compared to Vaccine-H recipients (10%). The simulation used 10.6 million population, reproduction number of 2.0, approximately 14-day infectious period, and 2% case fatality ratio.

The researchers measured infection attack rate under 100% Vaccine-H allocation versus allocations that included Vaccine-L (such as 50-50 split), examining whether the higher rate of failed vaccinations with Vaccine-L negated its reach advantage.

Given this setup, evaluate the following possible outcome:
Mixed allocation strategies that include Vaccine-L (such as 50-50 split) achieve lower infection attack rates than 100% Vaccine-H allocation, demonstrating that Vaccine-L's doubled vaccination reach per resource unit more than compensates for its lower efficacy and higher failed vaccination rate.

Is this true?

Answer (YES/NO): NO